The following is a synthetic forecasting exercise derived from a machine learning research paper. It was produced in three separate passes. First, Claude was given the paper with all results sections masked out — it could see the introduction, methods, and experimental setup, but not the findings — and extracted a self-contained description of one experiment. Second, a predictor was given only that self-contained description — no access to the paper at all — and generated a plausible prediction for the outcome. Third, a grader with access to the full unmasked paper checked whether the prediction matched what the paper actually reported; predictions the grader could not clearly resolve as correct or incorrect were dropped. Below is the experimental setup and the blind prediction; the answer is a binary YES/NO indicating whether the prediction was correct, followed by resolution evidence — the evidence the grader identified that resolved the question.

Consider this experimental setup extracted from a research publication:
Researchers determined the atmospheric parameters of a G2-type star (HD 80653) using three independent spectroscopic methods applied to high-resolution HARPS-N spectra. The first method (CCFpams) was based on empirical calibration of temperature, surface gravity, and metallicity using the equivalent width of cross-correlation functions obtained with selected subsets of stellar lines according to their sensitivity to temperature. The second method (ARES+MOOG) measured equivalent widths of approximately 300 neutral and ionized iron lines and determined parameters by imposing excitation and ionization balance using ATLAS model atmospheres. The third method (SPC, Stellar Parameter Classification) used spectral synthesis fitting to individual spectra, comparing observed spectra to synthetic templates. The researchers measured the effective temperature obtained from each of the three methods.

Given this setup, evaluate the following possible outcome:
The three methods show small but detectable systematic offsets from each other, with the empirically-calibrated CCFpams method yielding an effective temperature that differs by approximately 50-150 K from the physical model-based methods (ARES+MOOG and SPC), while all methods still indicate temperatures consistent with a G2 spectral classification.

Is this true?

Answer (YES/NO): YES